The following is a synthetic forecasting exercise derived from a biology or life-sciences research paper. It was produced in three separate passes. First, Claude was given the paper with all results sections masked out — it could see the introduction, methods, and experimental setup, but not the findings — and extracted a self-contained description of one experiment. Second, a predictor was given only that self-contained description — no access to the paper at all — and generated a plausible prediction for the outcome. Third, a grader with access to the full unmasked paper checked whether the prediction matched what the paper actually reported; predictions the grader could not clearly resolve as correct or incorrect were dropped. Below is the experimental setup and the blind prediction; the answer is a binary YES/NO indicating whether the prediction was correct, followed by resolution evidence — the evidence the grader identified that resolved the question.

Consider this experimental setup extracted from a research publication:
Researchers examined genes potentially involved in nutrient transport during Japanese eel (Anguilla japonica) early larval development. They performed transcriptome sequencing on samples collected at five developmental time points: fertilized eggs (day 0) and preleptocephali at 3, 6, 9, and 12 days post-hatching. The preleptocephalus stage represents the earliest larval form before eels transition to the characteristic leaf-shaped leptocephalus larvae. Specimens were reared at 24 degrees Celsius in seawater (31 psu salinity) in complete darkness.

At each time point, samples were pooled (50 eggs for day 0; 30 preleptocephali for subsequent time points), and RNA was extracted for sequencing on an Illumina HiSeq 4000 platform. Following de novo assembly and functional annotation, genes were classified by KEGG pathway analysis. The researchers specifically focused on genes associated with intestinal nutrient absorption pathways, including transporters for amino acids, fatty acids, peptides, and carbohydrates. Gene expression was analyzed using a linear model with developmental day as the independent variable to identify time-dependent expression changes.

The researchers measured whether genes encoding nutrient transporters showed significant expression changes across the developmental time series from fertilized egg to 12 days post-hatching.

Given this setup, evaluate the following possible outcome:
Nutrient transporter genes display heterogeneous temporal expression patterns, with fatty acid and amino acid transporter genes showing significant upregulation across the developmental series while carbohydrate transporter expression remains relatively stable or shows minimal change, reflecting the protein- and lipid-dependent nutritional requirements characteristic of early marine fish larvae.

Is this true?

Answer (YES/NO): NO